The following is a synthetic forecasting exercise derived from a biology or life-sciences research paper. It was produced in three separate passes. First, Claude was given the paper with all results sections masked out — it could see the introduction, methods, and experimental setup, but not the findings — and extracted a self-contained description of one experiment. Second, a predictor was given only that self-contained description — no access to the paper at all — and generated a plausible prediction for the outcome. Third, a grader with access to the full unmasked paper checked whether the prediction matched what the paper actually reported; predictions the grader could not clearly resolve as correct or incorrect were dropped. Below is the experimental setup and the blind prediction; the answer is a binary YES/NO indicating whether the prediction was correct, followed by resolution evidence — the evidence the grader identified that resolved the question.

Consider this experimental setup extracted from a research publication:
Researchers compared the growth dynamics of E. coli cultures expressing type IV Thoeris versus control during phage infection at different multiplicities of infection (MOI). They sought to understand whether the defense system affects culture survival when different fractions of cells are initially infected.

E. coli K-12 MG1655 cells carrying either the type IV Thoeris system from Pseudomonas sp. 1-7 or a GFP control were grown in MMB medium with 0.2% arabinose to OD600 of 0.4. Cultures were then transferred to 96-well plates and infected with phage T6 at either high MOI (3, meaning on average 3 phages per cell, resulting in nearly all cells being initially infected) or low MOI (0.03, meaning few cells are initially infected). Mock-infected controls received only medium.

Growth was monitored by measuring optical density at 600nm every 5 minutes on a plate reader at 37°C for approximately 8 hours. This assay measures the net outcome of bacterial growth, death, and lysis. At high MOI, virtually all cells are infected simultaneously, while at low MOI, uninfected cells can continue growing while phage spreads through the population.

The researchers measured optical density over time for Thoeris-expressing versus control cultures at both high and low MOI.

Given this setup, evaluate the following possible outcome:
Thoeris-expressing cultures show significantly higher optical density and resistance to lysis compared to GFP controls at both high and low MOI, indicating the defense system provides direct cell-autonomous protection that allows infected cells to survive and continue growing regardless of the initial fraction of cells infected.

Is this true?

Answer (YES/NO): NO